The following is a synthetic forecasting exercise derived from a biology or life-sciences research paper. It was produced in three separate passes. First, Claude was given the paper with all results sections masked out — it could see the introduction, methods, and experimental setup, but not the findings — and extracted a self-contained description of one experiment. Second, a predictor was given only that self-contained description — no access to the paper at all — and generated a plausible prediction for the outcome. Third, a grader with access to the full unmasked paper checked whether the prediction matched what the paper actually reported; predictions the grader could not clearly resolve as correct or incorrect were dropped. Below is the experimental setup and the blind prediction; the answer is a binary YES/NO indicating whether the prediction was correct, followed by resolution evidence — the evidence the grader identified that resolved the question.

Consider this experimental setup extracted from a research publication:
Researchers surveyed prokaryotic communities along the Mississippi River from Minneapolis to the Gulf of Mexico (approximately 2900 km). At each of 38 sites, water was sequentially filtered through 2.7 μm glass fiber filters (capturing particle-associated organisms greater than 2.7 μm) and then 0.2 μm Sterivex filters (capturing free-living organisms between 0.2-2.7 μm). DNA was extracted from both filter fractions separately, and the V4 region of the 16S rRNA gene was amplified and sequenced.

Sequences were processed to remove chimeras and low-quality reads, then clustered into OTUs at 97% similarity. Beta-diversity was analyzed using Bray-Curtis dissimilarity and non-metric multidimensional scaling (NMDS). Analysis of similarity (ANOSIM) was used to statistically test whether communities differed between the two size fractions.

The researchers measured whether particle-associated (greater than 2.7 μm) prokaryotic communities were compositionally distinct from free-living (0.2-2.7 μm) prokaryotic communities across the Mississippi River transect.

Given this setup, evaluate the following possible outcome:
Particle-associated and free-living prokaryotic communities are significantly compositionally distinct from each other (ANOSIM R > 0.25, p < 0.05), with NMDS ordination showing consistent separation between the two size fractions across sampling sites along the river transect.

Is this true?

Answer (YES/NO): YES